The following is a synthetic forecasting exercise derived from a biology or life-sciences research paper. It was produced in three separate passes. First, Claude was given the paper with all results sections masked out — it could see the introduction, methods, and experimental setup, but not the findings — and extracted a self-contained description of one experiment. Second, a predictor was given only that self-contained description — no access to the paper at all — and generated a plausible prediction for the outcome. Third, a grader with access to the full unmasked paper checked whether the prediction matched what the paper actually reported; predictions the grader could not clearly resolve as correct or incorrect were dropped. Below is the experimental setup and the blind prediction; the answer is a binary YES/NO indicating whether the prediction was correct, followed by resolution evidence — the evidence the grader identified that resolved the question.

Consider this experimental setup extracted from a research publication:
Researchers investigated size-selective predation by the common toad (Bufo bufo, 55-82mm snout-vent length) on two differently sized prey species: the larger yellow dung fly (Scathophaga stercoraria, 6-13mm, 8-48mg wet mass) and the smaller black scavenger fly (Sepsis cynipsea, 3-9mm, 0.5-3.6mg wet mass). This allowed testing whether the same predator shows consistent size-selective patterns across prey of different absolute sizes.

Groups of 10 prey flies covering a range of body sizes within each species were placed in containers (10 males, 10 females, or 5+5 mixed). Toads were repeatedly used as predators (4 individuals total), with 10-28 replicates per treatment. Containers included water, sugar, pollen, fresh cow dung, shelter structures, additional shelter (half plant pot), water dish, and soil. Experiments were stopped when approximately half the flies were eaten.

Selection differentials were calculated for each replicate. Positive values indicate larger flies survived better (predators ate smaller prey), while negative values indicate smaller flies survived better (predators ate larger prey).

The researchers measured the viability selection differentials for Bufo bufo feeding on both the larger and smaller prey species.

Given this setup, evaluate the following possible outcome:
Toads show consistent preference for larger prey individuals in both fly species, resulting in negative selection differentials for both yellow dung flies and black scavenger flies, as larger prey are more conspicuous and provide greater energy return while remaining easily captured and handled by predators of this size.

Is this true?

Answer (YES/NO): YES